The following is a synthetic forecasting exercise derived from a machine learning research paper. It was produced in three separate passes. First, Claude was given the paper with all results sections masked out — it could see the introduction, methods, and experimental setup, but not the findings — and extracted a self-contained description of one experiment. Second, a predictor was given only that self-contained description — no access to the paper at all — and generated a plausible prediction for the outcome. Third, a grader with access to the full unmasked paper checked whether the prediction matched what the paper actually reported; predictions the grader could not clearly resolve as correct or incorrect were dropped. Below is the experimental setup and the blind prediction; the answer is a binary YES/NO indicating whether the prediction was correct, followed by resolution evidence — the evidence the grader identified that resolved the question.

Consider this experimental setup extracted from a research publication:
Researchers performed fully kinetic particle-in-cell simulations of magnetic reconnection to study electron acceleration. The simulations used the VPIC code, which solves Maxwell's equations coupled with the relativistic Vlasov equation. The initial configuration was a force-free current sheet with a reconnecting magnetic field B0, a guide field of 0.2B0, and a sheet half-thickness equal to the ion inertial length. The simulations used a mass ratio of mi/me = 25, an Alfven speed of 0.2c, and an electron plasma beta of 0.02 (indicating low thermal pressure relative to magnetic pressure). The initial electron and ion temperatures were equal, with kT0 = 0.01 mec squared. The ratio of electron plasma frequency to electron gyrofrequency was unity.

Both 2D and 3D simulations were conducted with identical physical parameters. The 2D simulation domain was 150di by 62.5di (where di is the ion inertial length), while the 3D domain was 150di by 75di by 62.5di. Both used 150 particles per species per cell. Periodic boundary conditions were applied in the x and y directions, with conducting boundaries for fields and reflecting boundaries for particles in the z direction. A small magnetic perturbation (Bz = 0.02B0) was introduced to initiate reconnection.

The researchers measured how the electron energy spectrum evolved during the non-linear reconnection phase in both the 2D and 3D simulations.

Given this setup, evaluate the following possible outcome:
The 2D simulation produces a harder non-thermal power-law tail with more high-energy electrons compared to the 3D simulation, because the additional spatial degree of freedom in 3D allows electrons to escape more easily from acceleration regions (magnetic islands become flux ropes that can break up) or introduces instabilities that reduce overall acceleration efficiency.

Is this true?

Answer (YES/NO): NO